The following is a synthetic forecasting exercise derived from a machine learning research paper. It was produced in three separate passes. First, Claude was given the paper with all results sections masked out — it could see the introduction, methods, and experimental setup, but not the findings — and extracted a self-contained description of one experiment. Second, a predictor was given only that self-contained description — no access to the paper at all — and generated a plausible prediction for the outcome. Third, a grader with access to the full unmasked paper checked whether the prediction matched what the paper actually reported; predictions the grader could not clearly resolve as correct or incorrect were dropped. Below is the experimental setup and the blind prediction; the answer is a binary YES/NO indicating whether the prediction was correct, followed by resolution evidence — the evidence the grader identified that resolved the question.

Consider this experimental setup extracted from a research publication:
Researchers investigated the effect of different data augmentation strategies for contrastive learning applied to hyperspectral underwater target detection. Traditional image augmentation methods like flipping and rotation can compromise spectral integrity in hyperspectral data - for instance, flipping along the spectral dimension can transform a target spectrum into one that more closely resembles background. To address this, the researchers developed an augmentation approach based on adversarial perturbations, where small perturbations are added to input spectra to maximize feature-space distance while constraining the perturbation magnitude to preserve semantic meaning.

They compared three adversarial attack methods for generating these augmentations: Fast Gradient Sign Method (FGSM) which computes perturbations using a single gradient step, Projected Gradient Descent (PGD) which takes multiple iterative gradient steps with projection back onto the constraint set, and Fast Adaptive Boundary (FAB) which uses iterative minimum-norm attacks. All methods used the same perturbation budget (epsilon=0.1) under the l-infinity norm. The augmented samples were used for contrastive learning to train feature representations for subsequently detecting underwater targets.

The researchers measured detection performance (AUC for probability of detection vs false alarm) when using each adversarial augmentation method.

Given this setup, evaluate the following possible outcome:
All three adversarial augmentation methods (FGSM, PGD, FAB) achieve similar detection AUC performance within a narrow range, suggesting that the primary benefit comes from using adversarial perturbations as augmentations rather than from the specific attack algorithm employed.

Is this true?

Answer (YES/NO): YES